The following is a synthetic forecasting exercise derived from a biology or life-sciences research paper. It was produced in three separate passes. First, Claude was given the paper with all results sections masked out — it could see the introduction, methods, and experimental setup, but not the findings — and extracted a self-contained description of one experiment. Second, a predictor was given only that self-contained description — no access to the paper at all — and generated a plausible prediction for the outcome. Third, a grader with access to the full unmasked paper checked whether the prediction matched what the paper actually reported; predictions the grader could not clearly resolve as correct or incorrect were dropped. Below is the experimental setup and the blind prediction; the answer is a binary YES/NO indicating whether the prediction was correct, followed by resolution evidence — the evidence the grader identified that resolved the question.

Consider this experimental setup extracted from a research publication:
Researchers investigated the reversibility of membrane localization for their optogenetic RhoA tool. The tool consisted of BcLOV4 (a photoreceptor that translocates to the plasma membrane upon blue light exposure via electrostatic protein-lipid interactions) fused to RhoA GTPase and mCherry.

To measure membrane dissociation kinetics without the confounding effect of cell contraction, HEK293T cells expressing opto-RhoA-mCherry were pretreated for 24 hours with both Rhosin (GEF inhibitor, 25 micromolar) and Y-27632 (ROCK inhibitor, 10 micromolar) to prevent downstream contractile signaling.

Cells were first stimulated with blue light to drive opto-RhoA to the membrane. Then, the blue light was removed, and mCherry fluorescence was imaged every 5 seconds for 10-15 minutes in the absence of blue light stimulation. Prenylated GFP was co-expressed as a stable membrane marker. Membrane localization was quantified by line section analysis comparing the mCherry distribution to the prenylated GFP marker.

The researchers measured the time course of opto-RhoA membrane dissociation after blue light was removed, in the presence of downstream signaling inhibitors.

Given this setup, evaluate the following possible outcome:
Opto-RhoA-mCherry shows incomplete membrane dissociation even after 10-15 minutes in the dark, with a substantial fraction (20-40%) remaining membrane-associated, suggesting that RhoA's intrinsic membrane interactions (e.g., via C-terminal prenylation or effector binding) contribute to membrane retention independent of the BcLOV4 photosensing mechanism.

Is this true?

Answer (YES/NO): NO